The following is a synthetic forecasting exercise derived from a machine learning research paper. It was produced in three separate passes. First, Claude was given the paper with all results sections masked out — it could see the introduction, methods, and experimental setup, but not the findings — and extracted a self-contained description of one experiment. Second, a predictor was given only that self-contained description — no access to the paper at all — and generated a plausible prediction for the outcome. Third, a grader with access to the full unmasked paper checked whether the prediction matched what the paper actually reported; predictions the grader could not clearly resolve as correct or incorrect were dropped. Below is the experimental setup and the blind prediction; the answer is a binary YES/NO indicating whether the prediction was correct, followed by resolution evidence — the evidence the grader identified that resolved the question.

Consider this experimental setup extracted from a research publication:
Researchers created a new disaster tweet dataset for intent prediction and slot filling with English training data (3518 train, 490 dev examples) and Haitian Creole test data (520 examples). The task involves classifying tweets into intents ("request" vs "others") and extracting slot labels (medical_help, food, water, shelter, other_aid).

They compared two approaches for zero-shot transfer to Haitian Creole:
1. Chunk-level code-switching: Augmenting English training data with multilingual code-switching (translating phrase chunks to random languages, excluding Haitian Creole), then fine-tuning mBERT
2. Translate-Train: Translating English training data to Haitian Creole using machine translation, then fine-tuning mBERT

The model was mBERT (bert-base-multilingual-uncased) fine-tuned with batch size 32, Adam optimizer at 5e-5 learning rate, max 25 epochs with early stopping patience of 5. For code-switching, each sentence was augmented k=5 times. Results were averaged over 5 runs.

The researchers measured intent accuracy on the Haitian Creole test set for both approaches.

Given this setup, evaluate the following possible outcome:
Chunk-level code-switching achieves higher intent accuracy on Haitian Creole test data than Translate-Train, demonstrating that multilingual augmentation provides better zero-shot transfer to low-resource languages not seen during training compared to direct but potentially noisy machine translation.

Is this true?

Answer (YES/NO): YES